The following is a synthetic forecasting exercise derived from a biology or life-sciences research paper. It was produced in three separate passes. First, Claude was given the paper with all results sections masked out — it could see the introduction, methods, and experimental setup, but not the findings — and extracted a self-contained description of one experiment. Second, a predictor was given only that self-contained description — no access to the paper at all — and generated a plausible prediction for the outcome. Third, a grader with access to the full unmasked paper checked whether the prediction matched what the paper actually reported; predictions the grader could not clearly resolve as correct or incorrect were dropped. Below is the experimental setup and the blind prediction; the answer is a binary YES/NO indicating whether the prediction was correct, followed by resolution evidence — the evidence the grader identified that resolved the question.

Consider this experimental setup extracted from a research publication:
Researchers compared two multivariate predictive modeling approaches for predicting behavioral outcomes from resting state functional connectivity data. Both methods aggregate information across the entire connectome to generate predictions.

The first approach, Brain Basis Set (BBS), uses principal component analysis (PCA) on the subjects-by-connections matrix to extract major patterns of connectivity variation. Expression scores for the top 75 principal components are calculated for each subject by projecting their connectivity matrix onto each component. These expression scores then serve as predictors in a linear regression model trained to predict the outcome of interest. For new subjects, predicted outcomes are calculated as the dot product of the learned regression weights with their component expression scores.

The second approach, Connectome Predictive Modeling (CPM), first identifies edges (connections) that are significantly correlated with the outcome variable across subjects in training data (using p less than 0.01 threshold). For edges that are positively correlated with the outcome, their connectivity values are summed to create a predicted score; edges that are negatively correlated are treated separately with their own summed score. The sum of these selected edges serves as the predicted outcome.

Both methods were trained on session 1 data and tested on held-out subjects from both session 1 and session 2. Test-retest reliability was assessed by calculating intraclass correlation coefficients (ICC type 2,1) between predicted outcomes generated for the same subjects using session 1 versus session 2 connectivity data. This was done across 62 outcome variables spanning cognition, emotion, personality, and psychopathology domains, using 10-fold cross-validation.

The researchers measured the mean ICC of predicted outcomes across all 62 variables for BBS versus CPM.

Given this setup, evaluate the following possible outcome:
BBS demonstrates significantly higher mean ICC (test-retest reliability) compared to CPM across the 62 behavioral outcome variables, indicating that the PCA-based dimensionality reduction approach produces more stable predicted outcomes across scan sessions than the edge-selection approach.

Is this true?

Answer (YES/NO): YES